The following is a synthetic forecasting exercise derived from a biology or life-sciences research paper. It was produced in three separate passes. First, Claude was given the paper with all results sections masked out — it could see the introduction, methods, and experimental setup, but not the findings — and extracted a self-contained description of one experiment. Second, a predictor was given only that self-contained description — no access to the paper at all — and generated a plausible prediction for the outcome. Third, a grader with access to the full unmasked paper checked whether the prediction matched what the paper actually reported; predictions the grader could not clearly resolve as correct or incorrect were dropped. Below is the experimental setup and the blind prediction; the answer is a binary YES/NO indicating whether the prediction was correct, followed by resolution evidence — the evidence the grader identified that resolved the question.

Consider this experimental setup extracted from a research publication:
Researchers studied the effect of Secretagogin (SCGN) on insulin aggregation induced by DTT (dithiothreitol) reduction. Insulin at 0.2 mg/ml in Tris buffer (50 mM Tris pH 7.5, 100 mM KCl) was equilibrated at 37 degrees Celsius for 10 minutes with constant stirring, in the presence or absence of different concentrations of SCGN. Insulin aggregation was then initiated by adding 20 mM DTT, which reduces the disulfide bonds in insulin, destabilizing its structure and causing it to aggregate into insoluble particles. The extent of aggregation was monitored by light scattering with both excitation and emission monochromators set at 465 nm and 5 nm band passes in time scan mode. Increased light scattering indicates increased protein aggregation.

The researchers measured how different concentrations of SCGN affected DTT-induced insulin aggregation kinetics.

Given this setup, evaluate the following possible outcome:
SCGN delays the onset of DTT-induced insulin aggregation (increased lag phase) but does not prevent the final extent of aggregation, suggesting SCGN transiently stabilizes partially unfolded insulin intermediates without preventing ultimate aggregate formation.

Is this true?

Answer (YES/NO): NO